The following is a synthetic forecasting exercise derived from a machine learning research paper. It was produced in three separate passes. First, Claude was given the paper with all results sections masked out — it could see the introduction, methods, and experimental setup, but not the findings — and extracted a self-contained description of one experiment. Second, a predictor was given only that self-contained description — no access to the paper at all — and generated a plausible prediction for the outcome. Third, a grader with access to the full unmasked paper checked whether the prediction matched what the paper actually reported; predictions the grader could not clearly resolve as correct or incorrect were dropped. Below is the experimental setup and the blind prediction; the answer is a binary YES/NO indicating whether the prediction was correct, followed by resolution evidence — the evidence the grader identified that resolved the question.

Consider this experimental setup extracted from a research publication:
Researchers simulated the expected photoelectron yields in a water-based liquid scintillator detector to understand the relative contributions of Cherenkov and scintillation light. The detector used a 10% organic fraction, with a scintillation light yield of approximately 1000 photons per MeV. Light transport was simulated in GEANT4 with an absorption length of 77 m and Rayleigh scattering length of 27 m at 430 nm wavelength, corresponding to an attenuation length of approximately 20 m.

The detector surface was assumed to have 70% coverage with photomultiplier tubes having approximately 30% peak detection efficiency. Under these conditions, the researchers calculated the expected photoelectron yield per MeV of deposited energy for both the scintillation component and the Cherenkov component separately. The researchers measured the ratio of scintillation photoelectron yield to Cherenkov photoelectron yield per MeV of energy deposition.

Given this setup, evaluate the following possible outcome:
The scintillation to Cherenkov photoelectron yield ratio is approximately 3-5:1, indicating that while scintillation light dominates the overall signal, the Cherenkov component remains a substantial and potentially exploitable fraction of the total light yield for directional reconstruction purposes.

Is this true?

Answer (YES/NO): NO